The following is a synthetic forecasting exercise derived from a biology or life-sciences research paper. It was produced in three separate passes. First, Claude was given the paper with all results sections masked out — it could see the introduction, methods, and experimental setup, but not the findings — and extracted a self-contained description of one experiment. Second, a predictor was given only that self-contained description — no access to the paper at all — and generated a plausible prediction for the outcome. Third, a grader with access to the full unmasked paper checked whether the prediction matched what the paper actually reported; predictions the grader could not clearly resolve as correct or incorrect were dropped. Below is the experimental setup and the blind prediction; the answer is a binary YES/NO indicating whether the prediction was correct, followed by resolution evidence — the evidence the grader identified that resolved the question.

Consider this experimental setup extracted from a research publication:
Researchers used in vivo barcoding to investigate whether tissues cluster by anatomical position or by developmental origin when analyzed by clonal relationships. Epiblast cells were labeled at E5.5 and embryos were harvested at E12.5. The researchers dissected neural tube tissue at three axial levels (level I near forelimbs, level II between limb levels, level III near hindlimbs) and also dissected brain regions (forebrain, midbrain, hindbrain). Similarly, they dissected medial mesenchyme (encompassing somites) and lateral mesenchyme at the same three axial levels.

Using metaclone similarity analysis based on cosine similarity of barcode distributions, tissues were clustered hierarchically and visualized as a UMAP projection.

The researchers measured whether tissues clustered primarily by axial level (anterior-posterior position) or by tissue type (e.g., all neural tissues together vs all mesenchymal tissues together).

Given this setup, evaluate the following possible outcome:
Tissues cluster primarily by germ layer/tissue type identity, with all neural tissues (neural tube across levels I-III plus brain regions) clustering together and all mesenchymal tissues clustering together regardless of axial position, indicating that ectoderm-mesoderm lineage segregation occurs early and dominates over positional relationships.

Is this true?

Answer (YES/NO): YES